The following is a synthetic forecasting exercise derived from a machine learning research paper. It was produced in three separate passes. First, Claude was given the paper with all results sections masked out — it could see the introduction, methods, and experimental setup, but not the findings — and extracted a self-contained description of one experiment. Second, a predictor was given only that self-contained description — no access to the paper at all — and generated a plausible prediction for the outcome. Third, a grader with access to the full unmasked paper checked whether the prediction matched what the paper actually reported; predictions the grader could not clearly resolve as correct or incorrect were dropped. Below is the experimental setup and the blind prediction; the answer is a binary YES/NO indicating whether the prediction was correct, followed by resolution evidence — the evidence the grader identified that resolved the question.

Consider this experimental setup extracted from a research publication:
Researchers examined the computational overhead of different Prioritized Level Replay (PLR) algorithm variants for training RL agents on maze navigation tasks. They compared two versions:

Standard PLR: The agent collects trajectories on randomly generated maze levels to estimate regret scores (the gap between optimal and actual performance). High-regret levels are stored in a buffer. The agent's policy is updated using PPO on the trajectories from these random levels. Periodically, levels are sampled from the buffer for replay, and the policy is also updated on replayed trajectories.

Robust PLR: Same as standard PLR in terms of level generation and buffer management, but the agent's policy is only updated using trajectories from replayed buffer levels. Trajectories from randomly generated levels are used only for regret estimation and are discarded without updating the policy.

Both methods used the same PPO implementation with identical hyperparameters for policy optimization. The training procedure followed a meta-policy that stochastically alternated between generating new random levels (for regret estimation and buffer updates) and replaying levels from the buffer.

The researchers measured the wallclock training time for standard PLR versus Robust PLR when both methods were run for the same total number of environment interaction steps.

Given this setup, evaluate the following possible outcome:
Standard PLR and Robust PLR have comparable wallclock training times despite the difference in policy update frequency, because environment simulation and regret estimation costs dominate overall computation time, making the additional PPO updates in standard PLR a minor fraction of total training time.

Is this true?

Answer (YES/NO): NO